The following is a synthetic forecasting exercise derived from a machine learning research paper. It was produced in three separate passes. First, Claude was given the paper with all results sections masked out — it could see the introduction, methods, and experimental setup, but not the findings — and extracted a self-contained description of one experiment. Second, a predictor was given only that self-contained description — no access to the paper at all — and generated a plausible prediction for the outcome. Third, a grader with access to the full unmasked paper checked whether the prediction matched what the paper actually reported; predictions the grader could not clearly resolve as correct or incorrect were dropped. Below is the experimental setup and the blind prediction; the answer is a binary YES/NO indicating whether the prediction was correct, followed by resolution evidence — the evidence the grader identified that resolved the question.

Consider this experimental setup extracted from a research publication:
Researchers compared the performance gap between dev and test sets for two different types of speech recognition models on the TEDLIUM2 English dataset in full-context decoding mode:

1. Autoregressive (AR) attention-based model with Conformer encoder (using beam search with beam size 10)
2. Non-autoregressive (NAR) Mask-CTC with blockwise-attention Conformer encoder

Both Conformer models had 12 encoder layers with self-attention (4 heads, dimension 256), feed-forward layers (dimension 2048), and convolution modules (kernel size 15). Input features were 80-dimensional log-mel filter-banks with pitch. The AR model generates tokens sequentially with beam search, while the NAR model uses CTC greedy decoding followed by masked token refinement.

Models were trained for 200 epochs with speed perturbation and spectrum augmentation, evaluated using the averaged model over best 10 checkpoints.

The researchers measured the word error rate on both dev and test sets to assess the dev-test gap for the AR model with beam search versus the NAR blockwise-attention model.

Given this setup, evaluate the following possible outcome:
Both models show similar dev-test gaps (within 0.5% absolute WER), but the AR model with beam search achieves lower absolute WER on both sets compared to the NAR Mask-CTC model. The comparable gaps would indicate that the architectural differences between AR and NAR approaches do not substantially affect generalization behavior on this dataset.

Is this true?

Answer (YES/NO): NO